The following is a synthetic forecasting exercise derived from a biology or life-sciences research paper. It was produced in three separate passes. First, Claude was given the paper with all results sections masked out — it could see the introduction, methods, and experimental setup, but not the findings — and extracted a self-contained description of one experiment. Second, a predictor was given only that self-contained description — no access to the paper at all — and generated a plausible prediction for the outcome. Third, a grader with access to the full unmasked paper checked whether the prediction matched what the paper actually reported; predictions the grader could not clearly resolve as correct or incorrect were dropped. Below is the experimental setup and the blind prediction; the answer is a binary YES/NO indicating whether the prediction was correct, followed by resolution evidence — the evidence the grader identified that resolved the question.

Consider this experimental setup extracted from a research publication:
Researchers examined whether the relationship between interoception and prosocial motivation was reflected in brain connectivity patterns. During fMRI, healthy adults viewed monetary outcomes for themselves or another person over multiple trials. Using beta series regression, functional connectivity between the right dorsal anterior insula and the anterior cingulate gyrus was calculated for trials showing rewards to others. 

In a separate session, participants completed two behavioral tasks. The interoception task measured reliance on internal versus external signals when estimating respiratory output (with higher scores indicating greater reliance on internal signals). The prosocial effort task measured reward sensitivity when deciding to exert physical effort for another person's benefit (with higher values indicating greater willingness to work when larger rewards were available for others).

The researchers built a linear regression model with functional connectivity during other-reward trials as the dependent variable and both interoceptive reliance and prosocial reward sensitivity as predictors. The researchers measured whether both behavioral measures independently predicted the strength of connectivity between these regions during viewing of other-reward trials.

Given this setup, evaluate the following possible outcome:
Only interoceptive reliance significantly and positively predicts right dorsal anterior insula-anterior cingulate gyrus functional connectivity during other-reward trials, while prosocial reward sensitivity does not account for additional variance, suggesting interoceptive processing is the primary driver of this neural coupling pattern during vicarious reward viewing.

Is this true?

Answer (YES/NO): NO